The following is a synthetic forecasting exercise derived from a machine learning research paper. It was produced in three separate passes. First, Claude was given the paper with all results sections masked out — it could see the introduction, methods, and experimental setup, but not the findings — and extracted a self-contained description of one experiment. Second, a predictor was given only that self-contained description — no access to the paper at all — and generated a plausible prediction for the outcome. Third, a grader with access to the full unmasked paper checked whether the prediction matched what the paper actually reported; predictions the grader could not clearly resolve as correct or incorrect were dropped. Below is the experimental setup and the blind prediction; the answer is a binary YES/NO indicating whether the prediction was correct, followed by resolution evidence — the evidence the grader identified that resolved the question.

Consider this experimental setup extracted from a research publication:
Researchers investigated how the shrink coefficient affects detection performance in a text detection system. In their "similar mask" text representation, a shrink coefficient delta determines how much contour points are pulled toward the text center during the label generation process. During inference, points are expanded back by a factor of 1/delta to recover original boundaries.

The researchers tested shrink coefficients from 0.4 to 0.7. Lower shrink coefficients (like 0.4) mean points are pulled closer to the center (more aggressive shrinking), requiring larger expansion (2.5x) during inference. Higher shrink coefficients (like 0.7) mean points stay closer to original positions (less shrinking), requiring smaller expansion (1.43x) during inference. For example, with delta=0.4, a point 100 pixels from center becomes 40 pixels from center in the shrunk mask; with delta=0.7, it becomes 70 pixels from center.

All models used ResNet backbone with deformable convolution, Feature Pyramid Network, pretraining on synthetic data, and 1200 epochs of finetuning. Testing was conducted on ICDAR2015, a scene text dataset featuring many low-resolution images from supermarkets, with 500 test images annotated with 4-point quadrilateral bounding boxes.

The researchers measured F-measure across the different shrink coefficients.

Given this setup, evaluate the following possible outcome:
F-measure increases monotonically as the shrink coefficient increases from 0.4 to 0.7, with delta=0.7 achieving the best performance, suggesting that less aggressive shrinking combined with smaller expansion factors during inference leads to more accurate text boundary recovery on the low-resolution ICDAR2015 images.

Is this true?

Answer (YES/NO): NO